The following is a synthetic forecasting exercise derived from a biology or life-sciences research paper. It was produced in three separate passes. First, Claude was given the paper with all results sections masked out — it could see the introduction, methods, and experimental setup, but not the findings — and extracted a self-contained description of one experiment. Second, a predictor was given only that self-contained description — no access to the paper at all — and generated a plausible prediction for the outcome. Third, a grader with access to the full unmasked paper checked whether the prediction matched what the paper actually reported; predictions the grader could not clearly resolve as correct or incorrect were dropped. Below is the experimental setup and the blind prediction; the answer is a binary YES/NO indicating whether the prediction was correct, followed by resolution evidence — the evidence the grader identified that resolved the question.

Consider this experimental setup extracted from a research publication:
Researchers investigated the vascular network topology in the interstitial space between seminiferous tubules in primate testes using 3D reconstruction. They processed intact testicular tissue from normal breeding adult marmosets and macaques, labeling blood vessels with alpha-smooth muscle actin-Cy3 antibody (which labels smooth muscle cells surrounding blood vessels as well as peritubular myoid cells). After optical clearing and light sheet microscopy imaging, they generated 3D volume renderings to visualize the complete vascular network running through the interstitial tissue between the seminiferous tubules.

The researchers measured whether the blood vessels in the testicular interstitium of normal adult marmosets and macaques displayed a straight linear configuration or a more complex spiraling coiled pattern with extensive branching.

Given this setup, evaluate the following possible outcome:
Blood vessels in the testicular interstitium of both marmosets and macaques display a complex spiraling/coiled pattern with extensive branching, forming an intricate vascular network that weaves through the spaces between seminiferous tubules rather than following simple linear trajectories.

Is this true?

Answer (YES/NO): NO